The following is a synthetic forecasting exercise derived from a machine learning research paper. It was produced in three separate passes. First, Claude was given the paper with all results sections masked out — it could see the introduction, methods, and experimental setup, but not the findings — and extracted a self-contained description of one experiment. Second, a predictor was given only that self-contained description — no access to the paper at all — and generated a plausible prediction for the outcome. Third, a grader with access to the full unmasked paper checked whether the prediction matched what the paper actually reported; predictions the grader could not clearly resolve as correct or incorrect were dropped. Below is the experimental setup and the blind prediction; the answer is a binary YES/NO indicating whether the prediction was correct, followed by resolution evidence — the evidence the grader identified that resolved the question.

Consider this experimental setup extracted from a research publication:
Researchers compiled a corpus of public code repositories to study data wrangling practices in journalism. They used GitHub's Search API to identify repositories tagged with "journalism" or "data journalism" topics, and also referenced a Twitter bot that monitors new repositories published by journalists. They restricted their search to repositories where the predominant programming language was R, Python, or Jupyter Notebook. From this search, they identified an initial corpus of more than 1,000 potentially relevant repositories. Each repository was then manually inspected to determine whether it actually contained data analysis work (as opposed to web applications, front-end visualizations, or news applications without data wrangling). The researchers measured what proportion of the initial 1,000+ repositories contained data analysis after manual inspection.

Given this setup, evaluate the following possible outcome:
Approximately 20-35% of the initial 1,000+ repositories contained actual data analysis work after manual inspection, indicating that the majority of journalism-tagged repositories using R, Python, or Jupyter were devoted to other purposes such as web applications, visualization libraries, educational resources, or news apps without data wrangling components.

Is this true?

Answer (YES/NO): YES